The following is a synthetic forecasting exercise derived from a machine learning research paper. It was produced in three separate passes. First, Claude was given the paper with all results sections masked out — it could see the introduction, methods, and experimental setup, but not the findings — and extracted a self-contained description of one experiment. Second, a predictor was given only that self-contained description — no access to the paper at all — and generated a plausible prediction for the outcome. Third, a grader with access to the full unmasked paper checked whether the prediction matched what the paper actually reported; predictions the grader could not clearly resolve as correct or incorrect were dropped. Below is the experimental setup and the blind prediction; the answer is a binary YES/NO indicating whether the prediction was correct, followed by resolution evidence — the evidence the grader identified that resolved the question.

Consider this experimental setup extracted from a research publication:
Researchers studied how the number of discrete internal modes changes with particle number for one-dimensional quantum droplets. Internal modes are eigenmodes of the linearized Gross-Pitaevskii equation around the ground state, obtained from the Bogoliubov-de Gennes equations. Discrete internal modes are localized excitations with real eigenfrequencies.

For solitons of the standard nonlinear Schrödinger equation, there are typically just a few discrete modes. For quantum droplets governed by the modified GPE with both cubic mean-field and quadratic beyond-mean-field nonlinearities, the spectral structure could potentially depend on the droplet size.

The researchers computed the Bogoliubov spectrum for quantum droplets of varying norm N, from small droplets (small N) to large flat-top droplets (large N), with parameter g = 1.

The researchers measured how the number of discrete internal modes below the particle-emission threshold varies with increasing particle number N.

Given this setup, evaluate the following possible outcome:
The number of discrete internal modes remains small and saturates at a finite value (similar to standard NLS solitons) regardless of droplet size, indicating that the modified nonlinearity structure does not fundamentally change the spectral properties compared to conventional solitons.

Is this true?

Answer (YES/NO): NO